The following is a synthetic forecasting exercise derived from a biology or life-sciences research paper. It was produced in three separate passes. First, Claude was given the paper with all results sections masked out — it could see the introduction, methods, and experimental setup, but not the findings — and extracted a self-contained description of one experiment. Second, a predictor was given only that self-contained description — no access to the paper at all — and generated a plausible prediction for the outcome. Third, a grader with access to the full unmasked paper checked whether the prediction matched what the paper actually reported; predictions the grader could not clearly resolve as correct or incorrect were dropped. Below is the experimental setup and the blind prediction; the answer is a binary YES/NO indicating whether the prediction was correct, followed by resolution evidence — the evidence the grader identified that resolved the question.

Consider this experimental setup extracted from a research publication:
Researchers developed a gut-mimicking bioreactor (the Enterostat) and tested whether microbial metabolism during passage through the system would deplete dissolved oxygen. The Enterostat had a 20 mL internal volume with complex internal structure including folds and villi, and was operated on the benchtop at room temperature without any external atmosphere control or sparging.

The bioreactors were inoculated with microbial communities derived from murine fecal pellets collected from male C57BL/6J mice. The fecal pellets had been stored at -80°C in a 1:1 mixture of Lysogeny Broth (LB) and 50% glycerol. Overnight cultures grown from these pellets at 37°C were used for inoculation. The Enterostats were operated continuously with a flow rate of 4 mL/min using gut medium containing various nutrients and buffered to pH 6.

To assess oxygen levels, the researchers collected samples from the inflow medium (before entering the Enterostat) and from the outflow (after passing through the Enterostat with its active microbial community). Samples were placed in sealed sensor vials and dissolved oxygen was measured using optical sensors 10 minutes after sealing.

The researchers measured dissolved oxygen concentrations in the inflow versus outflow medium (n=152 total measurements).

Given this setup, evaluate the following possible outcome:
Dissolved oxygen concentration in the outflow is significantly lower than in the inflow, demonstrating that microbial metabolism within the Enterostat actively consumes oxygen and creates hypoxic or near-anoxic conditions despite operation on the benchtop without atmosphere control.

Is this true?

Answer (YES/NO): YES